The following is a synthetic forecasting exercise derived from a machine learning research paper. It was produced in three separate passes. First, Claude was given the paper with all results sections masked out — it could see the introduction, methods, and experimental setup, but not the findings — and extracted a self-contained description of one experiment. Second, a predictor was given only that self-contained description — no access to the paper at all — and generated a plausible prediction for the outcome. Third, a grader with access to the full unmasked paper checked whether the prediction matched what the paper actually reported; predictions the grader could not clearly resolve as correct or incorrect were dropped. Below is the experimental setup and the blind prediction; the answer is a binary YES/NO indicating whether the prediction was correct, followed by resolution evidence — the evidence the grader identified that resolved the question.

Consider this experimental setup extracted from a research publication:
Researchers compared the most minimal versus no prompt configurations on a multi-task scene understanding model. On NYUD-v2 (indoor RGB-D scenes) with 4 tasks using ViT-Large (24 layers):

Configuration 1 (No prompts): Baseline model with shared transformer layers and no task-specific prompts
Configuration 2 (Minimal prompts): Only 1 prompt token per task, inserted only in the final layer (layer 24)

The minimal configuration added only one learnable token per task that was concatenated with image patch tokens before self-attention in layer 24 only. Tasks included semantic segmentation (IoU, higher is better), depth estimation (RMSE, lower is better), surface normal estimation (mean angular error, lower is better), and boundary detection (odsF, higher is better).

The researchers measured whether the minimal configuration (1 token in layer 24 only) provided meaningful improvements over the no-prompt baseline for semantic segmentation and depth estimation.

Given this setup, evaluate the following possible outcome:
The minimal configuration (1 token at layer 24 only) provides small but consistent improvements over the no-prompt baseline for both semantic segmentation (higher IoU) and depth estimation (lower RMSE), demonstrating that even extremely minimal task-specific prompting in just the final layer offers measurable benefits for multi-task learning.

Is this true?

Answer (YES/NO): YES